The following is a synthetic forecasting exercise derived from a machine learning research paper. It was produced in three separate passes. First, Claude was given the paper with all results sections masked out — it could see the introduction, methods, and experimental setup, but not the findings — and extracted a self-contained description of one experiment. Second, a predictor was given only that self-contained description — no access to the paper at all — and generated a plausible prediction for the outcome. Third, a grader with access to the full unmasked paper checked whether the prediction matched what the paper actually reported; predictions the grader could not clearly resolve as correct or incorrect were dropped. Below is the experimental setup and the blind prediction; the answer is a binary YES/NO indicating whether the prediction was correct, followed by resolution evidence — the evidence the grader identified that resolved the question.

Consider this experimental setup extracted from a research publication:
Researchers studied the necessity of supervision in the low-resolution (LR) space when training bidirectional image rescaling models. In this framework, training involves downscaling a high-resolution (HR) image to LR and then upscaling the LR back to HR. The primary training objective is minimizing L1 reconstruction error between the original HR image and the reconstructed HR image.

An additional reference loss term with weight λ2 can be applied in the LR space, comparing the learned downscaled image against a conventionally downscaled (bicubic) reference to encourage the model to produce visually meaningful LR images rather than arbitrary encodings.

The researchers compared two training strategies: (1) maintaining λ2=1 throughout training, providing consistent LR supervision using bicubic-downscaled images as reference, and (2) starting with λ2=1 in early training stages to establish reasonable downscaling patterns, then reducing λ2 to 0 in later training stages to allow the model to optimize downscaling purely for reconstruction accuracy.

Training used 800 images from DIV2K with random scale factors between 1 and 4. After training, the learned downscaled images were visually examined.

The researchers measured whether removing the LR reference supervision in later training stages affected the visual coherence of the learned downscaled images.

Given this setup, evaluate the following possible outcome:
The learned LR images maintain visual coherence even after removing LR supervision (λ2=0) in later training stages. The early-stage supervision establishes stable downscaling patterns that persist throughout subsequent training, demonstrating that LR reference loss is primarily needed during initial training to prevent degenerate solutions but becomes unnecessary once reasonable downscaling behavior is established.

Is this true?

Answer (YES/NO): YES